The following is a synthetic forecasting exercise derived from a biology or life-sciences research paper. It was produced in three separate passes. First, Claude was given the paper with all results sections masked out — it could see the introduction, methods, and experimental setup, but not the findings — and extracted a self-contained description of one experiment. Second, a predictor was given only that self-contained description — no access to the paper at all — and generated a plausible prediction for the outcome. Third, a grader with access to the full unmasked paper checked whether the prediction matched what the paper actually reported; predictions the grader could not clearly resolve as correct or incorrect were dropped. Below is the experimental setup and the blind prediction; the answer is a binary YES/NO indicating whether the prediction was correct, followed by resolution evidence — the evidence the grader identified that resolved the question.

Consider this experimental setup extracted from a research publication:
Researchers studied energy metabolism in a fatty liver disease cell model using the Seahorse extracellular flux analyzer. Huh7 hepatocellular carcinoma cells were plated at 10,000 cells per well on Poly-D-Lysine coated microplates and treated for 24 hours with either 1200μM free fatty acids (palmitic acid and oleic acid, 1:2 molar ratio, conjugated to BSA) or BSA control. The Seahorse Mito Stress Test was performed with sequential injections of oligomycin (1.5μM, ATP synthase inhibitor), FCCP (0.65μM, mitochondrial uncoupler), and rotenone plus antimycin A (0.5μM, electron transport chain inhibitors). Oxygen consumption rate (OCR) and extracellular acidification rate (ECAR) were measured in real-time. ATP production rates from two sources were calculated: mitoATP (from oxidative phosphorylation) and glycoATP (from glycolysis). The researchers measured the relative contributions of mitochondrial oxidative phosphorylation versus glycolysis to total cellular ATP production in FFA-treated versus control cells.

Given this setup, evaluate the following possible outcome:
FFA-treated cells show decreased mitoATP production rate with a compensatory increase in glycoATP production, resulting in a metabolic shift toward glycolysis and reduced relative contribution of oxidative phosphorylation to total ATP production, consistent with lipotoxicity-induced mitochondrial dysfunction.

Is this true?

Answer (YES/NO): NO